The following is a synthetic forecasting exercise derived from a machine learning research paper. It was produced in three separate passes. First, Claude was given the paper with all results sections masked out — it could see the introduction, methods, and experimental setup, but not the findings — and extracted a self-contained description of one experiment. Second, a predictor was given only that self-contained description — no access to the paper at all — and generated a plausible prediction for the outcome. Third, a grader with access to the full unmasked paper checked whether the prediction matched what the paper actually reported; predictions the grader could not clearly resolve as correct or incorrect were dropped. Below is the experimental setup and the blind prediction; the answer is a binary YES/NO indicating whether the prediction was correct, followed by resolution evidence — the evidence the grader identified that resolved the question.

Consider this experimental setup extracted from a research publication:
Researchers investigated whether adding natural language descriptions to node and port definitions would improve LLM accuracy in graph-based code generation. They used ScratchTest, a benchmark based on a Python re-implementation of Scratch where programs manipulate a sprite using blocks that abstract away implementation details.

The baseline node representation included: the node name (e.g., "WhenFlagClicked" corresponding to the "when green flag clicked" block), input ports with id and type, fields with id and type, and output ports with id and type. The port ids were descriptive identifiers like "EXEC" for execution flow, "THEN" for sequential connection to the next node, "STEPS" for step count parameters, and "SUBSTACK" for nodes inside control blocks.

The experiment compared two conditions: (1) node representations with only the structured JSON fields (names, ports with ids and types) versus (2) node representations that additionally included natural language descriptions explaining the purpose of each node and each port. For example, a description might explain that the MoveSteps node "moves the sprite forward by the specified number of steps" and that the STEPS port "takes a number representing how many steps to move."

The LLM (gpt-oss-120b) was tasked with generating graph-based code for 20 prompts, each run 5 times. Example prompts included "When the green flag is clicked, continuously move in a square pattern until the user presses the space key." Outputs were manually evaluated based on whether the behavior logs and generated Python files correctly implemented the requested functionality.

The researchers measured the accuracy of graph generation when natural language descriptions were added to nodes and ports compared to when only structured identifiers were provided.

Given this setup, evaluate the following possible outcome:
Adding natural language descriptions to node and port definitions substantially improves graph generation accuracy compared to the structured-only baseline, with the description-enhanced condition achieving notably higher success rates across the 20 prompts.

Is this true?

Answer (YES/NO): NO